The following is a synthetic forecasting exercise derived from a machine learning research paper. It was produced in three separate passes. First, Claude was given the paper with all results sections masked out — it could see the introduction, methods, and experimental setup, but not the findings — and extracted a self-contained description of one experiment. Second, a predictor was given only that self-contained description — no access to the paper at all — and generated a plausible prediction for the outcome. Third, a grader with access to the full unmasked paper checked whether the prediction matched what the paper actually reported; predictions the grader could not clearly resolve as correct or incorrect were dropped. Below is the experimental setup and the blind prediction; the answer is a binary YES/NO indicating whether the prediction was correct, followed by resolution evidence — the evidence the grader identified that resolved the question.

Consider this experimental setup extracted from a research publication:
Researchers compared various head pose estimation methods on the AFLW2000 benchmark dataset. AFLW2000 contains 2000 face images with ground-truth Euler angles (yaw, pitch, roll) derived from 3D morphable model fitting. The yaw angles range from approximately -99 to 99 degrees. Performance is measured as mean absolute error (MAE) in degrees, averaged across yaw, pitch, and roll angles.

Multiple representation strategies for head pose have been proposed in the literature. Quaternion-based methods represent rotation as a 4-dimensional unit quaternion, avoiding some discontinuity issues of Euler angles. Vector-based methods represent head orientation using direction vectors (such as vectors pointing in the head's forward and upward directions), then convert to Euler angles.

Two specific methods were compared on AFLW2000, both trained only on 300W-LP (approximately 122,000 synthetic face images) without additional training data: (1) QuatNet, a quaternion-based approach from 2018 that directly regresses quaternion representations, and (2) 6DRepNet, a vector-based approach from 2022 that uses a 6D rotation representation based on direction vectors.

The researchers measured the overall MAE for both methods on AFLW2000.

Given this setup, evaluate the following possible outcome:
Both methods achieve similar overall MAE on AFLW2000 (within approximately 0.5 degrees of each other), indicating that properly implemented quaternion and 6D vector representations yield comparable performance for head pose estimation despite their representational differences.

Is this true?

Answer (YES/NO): YES